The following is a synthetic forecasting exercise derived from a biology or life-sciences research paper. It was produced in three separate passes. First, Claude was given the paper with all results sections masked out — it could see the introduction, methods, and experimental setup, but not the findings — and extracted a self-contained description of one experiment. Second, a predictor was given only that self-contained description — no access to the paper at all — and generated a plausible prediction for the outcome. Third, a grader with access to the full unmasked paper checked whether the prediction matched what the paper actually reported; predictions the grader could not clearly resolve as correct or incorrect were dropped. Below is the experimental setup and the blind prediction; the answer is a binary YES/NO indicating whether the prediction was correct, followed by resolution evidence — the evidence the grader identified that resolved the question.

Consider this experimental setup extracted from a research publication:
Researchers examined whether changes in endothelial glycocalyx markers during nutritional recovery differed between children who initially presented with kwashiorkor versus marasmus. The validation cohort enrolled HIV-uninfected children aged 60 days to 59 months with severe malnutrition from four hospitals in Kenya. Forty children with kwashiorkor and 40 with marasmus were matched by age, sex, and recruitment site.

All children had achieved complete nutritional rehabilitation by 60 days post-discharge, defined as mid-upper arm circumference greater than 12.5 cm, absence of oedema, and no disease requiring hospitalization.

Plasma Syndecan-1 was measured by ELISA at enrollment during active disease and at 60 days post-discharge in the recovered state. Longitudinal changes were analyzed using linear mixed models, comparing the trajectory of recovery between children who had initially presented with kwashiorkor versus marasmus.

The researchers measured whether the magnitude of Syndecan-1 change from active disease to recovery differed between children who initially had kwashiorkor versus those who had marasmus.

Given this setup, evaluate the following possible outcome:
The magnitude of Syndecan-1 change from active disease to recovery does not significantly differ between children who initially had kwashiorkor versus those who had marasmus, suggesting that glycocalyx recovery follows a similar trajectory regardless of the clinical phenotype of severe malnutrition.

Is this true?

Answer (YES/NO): YES